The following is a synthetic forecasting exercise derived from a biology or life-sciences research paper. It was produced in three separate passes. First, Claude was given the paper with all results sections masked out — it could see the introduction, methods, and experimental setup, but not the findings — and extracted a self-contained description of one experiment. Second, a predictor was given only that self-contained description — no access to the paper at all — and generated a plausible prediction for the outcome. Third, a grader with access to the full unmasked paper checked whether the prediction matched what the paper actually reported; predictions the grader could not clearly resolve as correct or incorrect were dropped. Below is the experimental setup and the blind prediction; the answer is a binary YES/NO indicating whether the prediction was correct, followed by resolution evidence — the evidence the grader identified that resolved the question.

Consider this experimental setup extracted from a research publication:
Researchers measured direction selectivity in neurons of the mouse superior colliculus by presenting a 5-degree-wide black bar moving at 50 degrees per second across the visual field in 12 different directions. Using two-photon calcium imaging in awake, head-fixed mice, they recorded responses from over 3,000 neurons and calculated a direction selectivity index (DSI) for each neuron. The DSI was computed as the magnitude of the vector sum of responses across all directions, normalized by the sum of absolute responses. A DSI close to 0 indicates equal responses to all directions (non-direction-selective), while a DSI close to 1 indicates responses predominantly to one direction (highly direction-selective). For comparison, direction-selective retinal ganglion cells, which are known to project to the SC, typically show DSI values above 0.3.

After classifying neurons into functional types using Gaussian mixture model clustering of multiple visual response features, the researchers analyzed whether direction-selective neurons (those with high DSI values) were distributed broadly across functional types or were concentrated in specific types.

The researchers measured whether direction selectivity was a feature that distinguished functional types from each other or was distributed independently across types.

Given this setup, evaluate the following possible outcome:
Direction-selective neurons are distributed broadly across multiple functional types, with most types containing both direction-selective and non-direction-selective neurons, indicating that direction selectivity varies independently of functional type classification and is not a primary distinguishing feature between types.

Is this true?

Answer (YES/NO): NO